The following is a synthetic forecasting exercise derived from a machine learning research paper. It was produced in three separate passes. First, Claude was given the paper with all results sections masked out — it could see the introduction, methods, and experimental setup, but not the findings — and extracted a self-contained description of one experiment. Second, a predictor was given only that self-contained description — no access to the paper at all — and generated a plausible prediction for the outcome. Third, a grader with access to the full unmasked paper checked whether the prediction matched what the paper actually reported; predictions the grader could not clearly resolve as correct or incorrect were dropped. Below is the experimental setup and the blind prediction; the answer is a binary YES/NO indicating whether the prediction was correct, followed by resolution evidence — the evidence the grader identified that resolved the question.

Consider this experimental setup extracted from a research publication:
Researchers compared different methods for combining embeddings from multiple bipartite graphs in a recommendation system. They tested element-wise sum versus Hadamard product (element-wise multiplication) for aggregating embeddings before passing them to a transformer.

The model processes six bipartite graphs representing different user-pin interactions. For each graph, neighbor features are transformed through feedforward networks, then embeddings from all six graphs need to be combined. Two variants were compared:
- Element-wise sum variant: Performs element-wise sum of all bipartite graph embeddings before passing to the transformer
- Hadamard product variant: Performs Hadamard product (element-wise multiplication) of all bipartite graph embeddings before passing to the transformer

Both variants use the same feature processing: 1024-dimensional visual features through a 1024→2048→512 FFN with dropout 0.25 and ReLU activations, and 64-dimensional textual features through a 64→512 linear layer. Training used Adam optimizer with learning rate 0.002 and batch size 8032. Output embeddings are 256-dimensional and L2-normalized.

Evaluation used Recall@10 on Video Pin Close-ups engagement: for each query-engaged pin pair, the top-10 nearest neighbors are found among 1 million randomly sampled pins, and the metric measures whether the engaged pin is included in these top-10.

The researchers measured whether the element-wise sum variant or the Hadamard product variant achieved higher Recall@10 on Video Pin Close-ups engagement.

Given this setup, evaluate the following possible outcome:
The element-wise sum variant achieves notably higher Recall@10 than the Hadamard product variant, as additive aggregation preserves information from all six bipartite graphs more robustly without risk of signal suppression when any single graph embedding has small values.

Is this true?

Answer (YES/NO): NO